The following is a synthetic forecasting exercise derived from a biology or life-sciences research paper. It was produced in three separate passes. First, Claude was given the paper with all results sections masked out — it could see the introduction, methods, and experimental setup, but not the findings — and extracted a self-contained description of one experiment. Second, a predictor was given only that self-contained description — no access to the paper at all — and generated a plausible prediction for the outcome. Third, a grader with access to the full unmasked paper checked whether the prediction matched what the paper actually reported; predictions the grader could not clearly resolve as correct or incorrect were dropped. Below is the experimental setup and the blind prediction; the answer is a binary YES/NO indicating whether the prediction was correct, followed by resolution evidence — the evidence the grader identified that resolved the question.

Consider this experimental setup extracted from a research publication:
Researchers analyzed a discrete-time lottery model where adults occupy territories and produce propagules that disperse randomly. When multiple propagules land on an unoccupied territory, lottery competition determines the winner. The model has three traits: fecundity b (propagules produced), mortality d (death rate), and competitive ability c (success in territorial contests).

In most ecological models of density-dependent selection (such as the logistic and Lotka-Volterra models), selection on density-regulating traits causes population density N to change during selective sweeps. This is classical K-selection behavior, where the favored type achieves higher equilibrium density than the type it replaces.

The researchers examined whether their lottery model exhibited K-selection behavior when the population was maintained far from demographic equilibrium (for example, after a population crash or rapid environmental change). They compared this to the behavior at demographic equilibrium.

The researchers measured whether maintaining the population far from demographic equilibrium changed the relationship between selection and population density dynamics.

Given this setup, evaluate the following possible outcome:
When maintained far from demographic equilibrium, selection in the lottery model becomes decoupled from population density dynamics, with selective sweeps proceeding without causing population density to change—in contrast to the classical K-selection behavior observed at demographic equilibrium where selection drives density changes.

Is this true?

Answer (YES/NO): NO